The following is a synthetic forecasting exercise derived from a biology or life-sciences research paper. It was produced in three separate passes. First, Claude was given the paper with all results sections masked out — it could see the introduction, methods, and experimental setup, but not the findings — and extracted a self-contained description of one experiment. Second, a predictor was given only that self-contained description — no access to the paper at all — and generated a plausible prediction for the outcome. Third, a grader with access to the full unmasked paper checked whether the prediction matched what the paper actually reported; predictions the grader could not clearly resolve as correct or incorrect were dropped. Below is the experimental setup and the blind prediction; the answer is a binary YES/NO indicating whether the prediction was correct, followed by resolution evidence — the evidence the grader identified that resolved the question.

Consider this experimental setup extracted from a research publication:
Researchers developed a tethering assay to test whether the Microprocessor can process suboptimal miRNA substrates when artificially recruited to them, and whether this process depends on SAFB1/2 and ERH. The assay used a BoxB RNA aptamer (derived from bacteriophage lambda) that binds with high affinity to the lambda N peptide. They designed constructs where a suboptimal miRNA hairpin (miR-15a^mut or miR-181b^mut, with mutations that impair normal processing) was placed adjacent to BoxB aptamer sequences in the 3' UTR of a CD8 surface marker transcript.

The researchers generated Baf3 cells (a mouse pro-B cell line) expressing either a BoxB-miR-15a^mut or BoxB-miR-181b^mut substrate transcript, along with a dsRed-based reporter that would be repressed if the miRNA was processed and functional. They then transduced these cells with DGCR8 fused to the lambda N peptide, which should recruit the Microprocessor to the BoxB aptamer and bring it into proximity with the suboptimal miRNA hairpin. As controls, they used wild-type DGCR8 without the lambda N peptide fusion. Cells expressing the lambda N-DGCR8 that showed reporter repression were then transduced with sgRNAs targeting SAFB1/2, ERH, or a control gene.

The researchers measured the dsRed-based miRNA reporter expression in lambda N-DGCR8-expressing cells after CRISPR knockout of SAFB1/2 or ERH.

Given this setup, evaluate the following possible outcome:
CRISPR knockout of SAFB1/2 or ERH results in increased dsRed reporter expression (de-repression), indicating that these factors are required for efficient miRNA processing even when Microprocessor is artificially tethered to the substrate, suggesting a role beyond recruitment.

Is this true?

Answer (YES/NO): YES